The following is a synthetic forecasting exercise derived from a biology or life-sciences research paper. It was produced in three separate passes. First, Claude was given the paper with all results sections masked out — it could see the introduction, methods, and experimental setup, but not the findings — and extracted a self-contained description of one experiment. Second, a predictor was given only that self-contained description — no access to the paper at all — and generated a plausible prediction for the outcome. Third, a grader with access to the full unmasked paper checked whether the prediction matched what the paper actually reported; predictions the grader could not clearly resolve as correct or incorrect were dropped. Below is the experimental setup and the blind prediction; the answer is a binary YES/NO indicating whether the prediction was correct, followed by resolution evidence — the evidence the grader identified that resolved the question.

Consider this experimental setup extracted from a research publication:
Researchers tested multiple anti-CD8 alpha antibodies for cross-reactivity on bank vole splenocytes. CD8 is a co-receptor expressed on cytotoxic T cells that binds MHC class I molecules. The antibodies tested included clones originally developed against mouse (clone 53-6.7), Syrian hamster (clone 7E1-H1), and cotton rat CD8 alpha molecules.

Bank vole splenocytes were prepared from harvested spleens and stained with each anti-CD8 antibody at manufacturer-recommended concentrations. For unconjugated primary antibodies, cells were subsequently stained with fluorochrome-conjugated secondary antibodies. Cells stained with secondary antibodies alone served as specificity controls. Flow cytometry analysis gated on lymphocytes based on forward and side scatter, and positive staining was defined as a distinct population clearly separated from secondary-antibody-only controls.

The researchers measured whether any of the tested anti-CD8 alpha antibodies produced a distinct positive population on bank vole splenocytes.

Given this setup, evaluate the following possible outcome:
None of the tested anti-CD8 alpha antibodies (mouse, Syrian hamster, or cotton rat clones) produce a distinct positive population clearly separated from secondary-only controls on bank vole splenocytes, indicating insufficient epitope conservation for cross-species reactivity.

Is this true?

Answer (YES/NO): NO